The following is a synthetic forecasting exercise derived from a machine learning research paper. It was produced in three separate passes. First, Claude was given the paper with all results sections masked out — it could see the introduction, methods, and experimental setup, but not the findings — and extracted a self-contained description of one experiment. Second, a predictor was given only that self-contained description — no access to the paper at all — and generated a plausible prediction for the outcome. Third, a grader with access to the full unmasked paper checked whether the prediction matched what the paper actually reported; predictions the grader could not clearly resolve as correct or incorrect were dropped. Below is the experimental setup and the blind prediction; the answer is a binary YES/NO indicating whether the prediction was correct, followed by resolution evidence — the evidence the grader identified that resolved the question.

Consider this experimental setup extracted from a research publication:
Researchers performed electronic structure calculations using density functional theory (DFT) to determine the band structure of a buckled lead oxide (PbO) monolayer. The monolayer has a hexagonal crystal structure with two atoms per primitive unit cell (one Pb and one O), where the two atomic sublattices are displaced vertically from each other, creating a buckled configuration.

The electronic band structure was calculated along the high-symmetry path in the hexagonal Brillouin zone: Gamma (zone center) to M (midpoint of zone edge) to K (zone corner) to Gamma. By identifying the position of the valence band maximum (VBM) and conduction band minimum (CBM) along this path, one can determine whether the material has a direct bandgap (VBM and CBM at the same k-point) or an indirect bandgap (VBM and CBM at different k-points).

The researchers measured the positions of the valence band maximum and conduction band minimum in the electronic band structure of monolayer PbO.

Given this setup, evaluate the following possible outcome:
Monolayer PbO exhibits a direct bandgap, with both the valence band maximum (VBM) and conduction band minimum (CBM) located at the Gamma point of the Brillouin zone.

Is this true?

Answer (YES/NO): NO